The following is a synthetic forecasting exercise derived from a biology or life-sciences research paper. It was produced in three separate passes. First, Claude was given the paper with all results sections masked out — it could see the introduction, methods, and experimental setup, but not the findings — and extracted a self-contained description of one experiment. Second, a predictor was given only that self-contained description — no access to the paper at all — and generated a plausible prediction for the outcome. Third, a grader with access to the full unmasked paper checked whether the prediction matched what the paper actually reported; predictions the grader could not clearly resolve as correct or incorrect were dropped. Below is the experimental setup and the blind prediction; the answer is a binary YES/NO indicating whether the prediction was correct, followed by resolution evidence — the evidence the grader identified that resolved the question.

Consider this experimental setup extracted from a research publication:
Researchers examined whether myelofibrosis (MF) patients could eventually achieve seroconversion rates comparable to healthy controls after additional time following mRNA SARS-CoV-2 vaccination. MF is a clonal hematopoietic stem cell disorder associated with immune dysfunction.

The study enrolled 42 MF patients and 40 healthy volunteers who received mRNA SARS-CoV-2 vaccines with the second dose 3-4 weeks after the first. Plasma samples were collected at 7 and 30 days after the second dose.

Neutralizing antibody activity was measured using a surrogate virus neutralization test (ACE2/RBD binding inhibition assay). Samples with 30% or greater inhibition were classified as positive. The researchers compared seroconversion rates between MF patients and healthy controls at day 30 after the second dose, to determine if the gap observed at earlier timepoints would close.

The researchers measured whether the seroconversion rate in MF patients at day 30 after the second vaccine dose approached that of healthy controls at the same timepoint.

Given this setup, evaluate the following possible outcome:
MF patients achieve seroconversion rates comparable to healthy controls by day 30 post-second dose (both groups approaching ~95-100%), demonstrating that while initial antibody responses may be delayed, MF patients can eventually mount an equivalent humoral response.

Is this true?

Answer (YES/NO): NO